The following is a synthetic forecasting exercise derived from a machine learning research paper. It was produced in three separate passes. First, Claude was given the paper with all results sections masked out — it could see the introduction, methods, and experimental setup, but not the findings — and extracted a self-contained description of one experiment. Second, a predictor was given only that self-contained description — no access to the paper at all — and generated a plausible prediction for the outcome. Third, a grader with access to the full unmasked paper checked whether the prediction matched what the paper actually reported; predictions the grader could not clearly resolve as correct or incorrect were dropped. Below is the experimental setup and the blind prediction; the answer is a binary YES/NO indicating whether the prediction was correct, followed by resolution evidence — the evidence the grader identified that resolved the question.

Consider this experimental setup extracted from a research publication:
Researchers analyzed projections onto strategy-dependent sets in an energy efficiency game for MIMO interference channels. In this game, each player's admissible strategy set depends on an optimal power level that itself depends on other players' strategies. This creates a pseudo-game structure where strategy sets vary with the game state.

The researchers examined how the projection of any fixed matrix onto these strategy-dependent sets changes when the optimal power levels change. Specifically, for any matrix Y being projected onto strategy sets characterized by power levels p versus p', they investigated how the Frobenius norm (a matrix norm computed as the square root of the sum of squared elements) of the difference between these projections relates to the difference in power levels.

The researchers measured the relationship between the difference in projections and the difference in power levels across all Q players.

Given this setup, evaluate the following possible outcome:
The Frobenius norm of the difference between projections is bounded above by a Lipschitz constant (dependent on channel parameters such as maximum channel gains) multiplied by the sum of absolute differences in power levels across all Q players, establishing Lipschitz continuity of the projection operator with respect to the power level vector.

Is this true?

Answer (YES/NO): NO